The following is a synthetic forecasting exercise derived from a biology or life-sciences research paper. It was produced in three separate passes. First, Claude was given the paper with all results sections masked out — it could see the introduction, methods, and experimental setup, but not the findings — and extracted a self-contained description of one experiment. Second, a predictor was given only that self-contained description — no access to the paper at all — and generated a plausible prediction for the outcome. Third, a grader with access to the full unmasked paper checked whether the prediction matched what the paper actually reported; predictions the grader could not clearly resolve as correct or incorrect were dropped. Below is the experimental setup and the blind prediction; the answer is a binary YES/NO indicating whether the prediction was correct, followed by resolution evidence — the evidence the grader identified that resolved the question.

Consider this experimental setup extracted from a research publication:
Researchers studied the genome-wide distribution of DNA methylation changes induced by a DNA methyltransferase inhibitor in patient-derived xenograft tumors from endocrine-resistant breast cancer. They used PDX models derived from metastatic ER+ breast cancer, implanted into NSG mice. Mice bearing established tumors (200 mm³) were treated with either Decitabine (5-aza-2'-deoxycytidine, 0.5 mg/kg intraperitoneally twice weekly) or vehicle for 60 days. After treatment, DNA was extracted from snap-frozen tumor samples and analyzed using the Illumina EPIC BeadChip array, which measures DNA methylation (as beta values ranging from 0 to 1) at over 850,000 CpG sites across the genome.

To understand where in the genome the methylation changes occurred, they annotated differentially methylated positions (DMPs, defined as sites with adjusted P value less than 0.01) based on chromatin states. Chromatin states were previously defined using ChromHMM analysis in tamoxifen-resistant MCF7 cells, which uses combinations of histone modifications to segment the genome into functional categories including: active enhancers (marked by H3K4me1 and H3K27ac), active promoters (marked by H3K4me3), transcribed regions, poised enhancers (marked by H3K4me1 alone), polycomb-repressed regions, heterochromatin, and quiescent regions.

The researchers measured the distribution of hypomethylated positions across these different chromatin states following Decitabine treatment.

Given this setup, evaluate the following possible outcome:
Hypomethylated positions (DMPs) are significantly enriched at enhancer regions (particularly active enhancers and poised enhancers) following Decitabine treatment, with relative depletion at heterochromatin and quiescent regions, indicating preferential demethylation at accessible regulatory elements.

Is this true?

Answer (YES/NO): YES